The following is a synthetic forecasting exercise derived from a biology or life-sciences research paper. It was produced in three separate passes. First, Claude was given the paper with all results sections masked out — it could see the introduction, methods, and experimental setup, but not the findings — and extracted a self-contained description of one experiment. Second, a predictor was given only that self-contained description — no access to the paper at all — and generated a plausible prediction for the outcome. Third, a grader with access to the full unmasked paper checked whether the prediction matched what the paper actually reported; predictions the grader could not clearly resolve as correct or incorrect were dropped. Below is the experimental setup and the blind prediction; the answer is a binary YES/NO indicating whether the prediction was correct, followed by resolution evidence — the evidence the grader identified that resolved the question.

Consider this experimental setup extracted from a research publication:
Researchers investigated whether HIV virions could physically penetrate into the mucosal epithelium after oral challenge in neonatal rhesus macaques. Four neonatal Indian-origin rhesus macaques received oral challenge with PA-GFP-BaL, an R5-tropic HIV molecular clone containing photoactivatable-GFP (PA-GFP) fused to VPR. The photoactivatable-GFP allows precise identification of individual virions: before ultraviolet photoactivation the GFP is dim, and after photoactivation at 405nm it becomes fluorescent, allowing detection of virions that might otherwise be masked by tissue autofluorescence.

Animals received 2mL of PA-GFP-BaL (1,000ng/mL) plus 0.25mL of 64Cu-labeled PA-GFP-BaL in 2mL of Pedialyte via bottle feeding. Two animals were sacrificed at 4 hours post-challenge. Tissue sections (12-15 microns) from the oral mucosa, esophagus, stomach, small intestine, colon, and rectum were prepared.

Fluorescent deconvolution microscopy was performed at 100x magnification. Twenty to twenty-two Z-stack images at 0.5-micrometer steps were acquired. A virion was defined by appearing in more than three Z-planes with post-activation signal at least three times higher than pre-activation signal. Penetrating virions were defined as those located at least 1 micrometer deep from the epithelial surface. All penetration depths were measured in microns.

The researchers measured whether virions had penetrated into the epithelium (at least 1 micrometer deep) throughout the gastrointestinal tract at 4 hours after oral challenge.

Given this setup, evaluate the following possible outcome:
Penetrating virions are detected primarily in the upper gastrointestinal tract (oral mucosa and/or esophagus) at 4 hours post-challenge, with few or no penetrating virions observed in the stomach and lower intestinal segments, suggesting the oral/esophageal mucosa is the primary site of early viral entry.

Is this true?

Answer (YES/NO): NO